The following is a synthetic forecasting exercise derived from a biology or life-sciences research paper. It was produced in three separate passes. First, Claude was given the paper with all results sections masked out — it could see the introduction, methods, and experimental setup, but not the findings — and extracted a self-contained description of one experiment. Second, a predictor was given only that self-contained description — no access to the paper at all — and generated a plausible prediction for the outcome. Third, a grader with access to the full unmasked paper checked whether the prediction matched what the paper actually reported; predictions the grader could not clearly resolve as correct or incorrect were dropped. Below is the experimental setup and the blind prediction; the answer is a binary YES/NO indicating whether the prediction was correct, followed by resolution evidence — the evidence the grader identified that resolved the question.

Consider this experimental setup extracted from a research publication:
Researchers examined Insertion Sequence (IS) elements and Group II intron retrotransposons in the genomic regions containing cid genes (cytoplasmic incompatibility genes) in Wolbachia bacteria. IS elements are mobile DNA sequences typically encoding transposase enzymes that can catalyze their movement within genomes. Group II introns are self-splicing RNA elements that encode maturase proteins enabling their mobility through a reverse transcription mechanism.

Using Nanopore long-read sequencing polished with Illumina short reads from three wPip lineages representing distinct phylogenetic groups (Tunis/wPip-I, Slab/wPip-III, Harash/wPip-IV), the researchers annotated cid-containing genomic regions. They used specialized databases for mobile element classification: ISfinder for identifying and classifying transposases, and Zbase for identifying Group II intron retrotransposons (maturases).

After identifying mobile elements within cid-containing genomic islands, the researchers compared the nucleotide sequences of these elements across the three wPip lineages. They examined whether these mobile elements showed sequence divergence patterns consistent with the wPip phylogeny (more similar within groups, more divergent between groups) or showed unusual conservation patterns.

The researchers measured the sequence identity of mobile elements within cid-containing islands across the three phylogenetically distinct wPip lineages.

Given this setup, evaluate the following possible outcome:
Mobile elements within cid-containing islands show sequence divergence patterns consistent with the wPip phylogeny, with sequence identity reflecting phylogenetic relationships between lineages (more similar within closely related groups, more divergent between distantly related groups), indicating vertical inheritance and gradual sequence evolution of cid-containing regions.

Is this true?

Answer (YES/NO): NO